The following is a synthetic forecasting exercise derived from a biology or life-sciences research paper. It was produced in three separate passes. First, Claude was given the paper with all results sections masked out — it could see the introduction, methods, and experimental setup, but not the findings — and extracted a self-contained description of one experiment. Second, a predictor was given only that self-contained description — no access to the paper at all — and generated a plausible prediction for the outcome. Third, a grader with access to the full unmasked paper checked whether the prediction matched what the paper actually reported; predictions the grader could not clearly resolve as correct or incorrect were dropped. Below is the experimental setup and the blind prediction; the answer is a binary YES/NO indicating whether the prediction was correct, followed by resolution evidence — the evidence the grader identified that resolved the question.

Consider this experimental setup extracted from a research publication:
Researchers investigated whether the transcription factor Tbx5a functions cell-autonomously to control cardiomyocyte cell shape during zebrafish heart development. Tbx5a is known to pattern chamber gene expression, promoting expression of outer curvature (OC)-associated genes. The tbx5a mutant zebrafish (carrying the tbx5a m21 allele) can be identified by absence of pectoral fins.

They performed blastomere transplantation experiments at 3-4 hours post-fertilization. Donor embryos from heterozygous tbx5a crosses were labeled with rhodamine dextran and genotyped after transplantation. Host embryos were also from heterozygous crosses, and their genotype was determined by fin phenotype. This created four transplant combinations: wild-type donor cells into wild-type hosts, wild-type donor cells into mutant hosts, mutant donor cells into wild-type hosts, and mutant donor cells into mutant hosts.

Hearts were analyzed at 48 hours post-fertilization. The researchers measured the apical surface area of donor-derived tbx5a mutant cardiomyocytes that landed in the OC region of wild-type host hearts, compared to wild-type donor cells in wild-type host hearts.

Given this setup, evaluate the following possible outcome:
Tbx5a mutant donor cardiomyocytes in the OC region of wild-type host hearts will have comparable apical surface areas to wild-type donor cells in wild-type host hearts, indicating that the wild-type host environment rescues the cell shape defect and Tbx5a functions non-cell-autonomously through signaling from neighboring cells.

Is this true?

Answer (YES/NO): YES